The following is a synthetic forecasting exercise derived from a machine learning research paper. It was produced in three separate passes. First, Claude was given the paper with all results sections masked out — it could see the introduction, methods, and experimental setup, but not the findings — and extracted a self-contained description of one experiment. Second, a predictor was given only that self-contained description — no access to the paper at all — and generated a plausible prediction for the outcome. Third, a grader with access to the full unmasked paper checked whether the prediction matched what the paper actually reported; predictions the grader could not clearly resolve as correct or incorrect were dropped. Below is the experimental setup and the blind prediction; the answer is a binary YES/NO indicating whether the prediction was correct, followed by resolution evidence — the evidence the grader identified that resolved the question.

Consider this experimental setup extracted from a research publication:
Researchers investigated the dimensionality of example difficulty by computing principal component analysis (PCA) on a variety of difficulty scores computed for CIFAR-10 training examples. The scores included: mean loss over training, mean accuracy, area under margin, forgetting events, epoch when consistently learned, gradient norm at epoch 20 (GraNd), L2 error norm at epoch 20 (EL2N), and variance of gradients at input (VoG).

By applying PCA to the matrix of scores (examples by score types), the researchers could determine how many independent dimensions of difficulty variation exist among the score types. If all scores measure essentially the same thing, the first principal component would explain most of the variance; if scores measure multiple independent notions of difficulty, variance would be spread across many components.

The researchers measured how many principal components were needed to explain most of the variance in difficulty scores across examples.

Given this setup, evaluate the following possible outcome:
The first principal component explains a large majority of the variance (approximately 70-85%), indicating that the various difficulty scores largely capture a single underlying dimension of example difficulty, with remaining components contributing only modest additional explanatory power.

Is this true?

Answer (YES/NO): YES